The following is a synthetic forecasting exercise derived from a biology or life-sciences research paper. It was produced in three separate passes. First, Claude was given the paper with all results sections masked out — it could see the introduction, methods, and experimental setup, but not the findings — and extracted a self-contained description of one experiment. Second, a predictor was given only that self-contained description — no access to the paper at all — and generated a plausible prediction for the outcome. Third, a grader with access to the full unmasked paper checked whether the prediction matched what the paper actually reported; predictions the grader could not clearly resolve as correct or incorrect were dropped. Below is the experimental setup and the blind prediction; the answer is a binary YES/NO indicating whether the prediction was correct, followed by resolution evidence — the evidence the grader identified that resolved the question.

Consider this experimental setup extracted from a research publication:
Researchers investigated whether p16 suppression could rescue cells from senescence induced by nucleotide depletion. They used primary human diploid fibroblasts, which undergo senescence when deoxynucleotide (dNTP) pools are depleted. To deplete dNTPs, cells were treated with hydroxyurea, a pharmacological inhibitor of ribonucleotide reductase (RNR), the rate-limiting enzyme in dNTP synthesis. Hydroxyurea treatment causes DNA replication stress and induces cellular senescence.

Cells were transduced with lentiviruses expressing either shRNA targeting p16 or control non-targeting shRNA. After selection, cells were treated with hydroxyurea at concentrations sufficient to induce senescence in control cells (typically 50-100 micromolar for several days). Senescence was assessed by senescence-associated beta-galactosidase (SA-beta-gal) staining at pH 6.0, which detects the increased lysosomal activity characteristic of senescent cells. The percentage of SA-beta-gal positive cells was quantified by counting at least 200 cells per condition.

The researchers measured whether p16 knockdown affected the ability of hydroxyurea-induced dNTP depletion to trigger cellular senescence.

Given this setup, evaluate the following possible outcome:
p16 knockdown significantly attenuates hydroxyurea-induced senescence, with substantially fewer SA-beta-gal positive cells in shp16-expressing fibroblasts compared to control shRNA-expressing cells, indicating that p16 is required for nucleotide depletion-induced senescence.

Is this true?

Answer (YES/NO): YES